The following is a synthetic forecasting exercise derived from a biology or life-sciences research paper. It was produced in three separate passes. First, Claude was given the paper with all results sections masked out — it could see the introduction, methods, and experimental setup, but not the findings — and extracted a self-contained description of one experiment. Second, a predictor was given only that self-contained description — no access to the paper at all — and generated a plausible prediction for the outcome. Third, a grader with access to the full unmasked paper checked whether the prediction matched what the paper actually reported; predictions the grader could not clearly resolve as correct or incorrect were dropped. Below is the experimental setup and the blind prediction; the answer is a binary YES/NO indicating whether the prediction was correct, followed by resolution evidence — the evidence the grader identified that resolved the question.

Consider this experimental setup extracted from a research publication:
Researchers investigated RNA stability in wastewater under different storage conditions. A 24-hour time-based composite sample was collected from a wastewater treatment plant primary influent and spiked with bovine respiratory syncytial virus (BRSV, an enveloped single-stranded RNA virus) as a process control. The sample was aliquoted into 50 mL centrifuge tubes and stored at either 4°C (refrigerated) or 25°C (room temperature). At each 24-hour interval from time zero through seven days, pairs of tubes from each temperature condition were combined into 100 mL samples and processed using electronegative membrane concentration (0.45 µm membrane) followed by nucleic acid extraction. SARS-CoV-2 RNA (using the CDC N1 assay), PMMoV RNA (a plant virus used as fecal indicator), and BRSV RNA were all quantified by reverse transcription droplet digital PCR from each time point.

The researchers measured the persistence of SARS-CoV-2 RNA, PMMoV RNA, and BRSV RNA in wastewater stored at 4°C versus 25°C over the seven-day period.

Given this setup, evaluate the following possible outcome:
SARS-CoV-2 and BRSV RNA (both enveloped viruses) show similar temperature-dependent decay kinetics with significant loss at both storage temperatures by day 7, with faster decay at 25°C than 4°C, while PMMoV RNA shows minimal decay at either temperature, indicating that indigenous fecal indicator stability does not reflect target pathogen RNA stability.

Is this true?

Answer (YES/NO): NO